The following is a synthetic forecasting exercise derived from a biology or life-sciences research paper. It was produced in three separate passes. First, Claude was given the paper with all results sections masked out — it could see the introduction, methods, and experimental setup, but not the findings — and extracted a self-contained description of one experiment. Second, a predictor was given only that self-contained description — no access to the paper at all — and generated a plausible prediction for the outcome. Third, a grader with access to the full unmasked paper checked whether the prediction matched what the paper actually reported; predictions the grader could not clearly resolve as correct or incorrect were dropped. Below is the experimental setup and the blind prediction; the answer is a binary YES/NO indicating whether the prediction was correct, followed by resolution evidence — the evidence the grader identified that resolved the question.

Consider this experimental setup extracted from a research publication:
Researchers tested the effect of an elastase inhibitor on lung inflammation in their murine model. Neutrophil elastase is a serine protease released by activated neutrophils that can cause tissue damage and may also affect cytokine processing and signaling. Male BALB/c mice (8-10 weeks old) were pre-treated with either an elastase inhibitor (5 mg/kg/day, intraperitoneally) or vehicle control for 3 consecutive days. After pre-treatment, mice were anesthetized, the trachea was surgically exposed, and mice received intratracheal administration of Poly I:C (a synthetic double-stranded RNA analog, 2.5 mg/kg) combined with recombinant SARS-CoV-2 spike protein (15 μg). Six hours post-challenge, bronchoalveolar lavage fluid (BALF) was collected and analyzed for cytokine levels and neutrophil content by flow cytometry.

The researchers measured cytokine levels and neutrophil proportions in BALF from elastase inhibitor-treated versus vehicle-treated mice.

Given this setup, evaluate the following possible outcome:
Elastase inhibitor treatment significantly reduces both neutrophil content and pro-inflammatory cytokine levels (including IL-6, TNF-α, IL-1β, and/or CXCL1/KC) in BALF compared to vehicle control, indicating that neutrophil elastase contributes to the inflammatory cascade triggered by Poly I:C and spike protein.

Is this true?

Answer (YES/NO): NO